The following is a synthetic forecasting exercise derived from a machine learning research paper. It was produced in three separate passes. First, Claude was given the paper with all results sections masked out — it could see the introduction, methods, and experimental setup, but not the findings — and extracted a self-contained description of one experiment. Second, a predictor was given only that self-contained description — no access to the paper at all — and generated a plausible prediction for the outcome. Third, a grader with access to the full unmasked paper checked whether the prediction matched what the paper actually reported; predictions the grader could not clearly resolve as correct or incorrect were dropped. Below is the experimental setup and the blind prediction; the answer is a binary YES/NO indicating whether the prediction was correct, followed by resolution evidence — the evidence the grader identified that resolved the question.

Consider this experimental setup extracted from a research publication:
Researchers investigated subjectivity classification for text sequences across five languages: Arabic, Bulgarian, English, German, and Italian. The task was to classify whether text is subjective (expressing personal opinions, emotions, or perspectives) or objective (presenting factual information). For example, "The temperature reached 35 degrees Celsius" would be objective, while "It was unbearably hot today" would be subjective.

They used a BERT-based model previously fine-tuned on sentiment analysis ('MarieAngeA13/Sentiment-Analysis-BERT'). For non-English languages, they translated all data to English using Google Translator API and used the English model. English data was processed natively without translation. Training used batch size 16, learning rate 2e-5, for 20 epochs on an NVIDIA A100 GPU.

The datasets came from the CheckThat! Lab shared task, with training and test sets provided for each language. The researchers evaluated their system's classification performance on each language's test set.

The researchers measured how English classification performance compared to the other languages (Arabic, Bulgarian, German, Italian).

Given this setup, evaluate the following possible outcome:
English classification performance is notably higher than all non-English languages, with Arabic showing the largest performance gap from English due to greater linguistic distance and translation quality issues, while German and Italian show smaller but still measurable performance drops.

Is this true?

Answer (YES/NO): NO